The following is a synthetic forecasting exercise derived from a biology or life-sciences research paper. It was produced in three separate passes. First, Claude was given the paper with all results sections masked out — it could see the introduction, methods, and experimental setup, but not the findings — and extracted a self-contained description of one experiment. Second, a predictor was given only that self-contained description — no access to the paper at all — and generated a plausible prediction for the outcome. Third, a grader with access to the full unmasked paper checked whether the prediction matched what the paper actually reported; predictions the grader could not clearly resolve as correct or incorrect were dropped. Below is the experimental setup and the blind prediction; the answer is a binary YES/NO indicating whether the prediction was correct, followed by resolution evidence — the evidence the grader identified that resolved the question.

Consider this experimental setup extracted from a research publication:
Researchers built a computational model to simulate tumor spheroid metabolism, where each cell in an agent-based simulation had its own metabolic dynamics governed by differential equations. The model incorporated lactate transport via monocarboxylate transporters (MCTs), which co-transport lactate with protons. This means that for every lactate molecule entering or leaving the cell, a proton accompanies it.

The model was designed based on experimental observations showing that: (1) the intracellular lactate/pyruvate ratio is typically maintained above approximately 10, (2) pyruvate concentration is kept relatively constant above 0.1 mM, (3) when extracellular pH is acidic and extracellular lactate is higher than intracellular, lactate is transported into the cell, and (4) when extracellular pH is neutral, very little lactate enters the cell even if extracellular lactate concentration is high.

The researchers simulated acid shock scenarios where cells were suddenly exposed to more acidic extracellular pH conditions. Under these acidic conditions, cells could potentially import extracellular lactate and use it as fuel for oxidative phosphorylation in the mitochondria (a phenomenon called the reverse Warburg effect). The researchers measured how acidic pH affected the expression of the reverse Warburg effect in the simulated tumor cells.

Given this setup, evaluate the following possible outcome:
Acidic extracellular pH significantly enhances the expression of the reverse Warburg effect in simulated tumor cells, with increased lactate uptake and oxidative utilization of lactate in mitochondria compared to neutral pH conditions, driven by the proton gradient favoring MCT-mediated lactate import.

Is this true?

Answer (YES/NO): YES